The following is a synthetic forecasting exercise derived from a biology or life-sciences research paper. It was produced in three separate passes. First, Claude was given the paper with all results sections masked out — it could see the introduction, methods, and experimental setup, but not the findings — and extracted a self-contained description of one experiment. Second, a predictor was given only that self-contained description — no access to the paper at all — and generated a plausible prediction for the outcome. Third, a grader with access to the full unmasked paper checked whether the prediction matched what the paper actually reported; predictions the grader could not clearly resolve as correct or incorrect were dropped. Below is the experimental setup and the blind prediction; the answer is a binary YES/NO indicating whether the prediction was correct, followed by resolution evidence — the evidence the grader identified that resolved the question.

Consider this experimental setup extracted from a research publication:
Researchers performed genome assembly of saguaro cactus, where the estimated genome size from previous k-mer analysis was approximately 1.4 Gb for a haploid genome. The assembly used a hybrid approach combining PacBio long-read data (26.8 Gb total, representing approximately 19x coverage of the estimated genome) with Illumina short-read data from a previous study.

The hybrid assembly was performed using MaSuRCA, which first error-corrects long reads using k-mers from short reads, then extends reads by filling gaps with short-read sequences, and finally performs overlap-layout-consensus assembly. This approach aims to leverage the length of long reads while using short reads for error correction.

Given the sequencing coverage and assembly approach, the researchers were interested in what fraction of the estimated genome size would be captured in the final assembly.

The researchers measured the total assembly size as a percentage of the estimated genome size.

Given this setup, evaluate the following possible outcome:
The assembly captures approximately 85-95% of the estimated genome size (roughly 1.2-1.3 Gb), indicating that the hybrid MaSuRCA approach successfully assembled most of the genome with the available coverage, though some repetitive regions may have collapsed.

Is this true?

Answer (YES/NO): NO